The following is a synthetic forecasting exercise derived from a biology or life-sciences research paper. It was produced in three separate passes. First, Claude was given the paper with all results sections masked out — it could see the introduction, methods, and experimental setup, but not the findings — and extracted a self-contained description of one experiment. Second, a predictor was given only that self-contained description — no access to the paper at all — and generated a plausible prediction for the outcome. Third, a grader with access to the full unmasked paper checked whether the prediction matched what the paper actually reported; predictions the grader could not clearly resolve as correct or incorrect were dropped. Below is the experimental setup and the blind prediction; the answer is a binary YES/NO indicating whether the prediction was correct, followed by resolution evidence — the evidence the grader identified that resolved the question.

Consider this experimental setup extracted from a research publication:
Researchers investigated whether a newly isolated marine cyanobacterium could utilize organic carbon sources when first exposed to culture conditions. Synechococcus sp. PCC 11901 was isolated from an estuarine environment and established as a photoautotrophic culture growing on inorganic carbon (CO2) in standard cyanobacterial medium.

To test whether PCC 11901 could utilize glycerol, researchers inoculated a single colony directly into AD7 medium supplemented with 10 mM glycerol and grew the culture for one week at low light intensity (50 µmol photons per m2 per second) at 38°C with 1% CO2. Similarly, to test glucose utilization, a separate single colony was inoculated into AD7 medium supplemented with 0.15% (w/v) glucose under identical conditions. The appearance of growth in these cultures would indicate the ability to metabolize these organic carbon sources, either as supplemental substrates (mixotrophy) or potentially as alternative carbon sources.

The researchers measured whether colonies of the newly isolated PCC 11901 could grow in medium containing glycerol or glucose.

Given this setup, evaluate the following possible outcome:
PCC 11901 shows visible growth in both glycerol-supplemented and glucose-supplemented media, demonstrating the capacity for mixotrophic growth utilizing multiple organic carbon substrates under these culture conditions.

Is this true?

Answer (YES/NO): NO